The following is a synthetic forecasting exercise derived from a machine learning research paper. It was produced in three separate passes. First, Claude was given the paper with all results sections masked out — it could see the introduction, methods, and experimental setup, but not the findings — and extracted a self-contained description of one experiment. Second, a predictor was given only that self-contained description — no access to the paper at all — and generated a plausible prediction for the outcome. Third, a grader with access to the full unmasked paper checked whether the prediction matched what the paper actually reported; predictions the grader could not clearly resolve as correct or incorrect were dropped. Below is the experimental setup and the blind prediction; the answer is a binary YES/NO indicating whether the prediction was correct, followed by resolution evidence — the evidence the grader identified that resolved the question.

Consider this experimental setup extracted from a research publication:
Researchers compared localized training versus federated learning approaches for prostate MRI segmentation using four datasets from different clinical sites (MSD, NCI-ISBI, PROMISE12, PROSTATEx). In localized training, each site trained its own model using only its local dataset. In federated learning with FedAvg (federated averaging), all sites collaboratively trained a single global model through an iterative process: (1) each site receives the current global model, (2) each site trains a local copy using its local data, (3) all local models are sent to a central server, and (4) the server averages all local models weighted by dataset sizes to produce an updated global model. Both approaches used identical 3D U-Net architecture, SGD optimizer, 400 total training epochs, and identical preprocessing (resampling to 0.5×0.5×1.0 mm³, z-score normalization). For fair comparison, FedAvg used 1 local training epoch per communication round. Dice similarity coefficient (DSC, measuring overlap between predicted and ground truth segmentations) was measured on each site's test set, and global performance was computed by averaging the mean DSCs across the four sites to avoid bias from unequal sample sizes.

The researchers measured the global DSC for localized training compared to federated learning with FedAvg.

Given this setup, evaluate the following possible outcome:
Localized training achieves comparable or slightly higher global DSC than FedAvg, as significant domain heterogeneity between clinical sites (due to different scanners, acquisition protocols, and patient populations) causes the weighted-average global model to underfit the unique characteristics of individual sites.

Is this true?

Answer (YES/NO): NO